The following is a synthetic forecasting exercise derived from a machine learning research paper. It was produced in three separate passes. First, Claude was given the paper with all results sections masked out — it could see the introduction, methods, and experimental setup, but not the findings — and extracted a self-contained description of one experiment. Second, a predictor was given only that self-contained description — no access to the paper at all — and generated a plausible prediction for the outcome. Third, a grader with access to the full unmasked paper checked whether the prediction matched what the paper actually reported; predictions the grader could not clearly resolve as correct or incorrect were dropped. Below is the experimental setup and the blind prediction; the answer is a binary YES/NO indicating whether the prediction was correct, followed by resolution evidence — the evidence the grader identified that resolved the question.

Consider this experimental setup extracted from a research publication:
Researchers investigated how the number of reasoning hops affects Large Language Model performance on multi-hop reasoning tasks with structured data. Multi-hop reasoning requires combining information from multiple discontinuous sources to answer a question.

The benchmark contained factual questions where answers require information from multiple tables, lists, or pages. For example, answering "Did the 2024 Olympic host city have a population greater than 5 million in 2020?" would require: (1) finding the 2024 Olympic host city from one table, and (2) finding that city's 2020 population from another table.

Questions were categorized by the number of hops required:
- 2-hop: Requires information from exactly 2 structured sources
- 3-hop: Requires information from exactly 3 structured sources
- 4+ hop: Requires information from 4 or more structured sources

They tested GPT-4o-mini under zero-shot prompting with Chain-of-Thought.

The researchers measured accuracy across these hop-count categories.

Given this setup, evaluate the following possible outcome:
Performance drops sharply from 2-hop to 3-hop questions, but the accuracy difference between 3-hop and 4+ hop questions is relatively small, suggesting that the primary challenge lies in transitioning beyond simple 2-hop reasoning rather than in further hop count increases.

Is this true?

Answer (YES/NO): NO